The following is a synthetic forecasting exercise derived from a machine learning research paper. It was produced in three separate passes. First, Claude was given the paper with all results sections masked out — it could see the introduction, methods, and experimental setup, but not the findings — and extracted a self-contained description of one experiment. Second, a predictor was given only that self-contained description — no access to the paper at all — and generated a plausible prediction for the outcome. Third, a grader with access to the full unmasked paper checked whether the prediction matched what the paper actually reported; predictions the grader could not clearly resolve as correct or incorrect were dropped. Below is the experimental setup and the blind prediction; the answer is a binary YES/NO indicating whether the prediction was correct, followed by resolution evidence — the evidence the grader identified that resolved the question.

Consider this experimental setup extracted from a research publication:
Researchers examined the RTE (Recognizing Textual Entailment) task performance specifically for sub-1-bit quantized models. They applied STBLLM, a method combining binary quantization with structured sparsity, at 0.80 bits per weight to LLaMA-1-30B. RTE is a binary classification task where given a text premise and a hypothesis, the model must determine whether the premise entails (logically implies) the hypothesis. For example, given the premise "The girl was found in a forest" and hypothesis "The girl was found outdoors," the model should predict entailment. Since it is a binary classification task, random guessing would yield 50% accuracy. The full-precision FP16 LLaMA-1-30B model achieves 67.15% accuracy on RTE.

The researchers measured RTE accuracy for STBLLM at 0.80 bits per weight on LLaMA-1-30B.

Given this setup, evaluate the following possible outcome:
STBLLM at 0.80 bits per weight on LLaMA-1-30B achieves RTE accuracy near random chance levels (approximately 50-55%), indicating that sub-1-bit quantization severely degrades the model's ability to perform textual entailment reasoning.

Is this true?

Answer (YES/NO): NO